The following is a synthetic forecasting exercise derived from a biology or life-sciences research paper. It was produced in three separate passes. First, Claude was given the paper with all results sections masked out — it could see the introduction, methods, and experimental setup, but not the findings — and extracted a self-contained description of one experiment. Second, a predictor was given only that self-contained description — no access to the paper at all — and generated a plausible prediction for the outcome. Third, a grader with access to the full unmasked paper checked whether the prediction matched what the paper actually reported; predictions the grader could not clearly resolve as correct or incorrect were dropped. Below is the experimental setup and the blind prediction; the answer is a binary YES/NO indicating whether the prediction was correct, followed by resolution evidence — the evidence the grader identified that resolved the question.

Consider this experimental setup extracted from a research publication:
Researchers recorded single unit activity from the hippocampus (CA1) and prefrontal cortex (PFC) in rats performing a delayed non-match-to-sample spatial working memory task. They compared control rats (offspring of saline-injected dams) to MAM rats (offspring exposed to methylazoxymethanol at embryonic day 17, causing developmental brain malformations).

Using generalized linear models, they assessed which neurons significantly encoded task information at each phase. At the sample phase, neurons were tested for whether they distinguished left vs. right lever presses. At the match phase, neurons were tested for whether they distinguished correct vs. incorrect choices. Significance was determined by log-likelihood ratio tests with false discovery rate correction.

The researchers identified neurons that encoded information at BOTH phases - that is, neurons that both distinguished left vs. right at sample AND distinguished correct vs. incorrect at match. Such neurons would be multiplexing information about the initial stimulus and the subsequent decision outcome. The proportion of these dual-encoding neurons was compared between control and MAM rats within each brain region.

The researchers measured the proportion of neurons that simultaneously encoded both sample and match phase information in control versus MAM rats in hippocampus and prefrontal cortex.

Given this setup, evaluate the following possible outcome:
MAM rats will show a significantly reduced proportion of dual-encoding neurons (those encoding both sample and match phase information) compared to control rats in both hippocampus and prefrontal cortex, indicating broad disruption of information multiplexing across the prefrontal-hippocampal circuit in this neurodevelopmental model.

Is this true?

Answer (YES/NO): YES